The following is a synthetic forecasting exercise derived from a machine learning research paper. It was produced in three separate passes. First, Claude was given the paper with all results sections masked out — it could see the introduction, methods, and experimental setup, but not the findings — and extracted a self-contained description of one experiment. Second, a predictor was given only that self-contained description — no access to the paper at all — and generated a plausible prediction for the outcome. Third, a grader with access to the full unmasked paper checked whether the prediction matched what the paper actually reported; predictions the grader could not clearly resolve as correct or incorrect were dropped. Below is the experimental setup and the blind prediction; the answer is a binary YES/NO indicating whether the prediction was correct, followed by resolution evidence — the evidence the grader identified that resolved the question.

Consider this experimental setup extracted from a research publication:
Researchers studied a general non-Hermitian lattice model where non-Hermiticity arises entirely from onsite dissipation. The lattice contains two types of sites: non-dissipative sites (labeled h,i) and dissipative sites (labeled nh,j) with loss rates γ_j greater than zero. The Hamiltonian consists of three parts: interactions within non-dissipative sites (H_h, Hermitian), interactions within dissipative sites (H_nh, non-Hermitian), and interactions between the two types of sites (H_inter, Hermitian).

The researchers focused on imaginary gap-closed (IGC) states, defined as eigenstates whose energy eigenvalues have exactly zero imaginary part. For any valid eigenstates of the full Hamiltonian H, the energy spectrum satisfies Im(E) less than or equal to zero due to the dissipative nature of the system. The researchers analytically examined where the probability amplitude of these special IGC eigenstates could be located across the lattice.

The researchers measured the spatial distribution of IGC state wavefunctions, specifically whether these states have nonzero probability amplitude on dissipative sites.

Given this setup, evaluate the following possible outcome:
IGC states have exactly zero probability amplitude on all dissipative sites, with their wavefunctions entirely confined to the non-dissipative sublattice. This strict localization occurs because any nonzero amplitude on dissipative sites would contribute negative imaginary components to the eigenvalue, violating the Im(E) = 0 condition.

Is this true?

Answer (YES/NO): YES